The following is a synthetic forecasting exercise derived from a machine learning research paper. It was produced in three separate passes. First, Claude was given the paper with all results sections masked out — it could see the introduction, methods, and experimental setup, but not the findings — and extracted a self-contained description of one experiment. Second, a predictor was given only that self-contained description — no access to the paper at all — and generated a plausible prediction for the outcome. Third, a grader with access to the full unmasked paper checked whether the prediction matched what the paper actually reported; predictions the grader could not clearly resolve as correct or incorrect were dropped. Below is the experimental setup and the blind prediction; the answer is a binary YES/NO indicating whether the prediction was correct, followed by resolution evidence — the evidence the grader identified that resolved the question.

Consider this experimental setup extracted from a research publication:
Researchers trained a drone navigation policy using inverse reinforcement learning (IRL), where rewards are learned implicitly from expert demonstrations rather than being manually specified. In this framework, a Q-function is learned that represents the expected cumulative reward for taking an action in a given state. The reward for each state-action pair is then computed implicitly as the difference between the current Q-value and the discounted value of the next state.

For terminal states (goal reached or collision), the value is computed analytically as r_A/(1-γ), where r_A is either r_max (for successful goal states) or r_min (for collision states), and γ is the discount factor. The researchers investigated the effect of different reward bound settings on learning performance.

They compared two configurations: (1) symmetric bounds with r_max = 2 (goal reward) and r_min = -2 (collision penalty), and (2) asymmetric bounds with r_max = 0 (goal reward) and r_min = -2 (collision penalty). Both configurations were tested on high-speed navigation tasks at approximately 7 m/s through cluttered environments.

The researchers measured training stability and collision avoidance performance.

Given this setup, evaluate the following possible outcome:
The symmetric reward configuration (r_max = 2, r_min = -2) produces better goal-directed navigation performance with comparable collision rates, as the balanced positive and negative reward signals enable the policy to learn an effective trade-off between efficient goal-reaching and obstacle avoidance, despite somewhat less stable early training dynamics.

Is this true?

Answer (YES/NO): NO